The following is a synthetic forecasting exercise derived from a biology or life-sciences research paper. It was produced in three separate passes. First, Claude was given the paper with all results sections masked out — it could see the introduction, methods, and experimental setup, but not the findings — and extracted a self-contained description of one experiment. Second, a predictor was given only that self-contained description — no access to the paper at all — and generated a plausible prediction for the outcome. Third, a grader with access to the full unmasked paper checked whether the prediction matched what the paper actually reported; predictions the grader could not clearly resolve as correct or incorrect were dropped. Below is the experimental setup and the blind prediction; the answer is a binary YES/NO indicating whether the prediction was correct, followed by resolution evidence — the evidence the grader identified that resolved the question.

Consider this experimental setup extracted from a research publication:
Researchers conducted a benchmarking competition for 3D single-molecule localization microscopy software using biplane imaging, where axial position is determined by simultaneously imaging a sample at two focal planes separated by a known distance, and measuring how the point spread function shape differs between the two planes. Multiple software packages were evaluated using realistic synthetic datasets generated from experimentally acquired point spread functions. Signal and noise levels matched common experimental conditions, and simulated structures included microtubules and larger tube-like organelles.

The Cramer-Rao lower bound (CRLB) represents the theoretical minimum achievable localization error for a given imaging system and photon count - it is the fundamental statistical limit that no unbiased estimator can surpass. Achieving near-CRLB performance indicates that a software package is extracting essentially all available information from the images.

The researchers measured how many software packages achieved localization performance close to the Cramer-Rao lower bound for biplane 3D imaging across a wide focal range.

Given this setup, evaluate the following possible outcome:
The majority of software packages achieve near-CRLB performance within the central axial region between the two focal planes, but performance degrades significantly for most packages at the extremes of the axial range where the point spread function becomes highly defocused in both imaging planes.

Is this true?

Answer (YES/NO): NO